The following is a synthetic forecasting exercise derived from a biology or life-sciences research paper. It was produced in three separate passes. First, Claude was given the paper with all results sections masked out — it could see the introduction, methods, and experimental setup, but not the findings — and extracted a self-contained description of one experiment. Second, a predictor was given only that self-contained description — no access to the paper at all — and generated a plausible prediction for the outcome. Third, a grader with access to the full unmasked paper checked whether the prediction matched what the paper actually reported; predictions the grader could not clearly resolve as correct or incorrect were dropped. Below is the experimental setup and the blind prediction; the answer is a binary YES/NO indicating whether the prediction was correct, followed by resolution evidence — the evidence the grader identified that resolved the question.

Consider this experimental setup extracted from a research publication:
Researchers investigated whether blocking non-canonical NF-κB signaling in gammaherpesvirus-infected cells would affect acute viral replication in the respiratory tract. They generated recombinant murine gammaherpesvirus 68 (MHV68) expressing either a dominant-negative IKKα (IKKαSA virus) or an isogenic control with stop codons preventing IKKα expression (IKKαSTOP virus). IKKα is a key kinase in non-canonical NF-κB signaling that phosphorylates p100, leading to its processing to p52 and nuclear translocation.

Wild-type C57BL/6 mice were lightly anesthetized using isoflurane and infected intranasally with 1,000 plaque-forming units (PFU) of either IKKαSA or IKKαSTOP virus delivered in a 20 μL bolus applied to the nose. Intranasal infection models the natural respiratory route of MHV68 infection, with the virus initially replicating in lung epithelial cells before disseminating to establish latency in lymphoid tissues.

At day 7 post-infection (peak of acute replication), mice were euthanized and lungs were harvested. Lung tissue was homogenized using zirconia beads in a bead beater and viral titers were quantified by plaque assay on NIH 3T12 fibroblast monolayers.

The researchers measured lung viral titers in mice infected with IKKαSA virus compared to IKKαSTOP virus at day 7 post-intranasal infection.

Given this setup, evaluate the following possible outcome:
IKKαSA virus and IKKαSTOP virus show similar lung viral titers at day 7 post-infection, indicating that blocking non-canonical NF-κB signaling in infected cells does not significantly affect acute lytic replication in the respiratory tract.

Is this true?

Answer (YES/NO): YES